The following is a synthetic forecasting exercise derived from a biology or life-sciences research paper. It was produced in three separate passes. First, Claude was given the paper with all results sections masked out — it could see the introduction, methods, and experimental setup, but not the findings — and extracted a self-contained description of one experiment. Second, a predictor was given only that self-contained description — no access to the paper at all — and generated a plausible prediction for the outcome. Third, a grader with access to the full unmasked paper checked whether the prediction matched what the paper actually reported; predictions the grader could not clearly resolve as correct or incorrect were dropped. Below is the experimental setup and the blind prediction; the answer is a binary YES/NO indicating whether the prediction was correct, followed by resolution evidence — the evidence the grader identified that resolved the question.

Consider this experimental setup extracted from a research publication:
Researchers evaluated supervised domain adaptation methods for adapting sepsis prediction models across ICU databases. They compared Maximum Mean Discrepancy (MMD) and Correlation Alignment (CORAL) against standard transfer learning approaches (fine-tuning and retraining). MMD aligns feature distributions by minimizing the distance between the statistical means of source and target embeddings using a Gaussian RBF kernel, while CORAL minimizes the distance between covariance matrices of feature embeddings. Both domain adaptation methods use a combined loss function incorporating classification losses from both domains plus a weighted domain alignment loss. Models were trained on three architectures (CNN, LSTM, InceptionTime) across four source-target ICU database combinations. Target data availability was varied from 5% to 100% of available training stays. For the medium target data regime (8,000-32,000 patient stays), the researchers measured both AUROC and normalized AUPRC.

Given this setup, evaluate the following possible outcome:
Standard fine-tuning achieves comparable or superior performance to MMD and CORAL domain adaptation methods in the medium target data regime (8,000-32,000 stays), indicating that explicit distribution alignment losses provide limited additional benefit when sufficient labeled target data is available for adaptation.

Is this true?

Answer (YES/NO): NO